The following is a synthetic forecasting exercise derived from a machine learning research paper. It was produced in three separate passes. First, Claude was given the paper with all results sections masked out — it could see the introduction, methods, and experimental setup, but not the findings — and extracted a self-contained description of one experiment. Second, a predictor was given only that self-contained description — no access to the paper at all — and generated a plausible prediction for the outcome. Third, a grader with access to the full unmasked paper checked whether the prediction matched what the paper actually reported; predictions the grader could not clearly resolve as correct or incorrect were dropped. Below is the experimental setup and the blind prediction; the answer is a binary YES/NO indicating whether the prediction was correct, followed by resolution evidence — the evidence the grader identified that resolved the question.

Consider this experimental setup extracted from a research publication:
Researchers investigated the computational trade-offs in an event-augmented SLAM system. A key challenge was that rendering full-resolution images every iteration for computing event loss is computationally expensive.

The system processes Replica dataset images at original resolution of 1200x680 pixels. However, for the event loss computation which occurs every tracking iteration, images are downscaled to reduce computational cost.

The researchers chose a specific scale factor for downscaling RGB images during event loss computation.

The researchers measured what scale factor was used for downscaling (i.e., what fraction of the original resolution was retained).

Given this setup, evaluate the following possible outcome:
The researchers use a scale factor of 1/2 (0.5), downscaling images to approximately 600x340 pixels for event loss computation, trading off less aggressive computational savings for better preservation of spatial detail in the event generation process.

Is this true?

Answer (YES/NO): NO